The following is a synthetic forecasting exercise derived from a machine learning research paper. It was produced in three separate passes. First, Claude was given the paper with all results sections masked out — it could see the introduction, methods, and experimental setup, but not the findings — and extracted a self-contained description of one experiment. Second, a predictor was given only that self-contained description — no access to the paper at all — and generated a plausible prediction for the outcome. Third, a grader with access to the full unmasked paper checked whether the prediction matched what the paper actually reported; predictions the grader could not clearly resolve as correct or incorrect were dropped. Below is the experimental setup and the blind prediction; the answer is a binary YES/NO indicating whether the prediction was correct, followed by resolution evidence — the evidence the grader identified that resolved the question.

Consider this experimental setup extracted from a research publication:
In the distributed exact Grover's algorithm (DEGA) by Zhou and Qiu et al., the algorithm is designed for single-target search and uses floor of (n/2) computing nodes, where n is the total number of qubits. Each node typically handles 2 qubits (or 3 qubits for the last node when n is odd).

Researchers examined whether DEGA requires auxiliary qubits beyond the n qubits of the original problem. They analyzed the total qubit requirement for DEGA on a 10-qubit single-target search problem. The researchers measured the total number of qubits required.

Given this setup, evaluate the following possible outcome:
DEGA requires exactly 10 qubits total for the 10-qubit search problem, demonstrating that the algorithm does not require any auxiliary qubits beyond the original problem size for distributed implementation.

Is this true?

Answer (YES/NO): YES